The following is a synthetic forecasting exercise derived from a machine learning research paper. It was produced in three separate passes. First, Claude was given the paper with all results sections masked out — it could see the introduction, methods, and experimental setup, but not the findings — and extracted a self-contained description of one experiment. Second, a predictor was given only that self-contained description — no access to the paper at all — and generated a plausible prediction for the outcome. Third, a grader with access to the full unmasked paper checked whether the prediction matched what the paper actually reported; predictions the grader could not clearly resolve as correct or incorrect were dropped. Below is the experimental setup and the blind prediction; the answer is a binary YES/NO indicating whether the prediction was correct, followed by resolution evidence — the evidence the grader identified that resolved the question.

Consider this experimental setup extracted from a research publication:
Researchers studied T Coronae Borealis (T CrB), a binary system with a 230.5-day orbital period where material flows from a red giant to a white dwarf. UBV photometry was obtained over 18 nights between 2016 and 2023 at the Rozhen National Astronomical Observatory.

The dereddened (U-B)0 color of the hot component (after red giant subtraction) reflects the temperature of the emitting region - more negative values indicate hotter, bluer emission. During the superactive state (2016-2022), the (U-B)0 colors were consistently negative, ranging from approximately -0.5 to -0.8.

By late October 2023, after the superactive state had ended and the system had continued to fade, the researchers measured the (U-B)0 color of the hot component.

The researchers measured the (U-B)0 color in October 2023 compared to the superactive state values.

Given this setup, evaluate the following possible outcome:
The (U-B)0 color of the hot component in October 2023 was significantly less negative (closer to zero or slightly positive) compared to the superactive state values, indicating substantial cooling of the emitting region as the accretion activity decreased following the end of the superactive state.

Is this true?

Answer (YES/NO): YES